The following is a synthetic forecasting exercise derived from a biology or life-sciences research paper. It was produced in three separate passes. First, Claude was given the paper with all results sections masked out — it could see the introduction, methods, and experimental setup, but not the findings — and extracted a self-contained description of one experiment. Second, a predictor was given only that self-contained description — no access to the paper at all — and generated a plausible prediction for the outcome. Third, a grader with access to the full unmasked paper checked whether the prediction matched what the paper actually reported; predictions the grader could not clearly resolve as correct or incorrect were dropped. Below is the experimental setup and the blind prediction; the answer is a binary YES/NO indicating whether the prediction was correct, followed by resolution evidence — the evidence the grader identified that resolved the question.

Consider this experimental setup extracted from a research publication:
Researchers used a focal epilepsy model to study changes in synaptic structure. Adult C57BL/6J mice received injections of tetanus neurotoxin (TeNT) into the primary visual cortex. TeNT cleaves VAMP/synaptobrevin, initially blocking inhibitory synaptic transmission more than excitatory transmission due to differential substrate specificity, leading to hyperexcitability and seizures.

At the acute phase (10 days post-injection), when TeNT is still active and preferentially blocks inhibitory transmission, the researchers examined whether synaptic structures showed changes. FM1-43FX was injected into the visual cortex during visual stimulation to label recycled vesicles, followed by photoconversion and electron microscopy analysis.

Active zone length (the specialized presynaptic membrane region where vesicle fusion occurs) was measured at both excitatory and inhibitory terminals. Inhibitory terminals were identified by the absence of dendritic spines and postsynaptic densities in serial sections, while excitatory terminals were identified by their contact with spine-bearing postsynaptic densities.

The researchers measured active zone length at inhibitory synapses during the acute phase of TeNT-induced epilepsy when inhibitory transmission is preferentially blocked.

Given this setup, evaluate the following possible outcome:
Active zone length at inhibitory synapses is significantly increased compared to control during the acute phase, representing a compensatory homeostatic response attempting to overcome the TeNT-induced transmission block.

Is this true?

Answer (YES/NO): YES